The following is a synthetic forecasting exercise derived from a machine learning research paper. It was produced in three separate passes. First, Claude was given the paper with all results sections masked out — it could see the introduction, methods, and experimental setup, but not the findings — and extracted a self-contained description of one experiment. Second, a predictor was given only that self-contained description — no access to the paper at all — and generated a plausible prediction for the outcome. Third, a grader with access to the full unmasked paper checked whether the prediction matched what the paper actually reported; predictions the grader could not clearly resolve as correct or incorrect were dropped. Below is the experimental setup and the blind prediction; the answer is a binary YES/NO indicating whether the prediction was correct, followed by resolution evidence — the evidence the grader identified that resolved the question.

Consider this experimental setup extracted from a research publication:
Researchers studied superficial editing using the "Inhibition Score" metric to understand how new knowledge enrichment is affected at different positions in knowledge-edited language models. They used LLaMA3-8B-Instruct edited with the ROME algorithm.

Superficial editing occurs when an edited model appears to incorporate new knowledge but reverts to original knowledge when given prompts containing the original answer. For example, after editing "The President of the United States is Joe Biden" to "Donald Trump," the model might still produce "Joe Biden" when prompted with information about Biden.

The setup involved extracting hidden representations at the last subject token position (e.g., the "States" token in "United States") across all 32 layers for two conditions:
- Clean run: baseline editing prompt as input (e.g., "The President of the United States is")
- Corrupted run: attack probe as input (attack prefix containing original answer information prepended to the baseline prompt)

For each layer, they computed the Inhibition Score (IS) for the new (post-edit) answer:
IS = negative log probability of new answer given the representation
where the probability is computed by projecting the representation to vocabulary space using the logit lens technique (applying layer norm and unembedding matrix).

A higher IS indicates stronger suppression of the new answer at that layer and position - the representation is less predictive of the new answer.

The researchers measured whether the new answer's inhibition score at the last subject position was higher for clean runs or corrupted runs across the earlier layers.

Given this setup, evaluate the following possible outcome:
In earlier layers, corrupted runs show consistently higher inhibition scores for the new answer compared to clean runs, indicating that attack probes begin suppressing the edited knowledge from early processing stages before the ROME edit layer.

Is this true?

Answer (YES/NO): YES